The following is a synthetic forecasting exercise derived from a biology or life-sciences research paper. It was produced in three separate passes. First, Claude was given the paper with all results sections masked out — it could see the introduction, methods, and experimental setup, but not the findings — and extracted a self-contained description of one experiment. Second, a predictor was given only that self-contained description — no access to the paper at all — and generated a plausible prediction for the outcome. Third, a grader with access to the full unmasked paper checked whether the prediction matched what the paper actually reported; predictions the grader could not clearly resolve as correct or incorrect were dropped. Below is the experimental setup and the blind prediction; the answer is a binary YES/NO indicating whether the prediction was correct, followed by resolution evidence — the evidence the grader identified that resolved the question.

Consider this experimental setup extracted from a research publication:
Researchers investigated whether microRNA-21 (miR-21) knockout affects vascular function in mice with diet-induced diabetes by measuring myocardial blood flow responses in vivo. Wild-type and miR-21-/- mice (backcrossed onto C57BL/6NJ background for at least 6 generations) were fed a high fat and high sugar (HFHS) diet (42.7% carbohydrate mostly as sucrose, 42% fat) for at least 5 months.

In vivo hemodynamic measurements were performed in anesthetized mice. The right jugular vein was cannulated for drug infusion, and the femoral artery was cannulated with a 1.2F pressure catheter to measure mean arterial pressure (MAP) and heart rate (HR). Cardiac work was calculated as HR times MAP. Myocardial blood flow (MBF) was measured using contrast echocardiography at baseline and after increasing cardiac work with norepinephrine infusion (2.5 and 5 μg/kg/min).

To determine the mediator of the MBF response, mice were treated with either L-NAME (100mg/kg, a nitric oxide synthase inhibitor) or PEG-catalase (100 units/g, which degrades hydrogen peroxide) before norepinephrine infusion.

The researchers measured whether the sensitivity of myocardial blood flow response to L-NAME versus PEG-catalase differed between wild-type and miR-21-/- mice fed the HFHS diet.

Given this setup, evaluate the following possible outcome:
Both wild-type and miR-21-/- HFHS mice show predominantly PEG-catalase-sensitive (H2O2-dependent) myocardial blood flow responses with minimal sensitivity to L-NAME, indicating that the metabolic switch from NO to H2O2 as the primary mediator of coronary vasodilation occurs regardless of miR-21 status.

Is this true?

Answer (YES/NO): NO